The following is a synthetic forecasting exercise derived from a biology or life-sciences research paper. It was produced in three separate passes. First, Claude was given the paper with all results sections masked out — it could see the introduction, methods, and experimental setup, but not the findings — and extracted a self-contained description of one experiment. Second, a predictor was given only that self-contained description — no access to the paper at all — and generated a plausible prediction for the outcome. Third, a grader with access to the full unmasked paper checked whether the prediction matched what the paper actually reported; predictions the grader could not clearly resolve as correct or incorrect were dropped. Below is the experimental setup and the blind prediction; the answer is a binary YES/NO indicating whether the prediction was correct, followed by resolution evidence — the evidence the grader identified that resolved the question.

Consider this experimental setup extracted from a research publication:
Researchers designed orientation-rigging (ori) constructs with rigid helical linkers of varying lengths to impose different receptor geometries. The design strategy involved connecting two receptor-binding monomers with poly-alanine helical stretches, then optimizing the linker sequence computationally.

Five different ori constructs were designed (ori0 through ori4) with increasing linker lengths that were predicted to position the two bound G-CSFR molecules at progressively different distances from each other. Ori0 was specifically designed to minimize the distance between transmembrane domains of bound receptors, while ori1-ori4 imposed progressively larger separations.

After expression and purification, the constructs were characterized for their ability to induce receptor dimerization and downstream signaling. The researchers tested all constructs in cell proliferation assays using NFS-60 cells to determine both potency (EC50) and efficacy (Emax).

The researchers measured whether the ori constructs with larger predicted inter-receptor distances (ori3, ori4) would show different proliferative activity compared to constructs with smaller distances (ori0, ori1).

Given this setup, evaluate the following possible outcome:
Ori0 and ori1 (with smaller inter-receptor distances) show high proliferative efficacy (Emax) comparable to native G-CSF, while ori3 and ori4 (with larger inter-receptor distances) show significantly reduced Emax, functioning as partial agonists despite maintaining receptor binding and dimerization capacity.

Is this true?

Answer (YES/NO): NO